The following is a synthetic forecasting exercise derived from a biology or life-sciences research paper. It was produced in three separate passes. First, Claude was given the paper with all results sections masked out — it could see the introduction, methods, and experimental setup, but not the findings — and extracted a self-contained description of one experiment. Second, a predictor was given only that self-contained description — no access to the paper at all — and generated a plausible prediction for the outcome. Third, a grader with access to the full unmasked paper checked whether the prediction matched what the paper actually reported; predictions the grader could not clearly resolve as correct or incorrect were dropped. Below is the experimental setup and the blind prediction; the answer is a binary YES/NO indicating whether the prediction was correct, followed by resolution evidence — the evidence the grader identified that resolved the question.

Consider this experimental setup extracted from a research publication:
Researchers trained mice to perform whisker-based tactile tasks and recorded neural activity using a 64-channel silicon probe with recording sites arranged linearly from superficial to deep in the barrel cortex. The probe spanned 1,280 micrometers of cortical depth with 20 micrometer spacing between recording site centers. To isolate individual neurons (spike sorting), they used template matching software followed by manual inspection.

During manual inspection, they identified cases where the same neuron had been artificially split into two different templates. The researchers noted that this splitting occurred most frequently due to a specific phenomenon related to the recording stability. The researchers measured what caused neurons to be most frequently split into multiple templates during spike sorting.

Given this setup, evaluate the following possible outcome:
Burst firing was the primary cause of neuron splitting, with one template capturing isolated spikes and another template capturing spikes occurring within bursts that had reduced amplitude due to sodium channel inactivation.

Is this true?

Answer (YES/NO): NO